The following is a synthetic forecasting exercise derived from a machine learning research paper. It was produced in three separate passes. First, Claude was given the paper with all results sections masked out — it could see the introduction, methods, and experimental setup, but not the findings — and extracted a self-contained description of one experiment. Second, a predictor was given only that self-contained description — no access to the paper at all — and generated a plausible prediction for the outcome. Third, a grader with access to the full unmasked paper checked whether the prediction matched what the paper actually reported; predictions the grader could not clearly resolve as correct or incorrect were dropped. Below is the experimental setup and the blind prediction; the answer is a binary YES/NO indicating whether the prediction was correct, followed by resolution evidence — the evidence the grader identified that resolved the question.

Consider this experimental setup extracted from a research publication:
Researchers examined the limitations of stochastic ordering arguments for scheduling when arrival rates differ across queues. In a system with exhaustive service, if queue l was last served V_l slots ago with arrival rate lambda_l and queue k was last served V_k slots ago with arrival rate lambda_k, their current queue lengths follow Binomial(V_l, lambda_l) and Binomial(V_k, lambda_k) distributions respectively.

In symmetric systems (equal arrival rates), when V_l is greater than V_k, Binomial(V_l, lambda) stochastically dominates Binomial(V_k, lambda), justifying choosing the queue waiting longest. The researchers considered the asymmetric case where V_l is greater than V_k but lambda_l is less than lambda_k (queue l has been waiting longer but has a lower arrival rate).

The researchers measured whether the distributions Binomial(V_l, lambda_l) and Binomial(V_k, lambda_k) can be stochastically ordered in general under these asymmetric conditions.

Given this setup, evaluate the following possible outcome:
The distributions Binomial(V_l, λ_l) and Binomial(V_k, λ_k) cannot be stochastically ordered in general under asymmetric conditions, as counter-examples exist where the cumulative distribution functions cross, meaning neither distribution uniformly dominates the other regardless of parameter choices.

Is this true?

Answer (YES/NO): YES